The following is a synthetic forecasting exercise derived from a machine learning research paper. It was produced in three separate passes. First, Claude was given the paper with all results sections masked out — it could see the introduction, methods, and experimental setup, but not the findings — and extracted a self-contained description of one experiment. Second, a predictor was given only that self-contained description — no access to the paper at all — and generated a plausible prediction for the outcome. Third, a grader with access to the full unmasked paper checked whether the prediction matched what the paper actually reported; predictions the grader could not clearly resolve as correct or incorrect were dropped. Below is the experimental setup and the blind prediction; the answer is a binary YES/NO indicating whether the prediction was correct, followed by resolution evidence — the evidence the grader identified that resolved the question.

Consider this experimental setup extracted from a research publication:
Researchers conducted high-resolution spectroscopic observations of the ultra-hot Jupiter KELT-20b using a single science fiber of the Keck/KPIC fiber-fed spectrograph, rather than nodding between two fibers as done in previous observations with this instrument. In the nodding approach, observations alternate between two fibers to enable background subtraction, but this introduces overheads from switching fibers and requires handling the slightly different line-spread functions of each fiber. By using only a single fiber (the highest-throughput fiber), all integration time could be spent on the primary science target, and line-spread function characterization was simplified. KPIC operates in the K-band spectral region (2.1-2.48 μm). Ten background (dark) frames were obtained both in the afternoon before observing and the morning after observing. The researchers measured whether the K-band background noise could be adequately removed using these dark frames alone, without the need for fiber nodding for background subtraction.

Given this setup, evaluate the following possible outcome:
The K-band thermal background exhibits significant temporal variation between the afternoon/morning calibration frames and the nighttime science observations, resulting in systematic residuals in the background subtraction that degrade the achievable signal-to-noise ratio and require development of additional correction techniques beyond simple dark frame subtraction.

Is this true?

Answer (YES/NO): NO